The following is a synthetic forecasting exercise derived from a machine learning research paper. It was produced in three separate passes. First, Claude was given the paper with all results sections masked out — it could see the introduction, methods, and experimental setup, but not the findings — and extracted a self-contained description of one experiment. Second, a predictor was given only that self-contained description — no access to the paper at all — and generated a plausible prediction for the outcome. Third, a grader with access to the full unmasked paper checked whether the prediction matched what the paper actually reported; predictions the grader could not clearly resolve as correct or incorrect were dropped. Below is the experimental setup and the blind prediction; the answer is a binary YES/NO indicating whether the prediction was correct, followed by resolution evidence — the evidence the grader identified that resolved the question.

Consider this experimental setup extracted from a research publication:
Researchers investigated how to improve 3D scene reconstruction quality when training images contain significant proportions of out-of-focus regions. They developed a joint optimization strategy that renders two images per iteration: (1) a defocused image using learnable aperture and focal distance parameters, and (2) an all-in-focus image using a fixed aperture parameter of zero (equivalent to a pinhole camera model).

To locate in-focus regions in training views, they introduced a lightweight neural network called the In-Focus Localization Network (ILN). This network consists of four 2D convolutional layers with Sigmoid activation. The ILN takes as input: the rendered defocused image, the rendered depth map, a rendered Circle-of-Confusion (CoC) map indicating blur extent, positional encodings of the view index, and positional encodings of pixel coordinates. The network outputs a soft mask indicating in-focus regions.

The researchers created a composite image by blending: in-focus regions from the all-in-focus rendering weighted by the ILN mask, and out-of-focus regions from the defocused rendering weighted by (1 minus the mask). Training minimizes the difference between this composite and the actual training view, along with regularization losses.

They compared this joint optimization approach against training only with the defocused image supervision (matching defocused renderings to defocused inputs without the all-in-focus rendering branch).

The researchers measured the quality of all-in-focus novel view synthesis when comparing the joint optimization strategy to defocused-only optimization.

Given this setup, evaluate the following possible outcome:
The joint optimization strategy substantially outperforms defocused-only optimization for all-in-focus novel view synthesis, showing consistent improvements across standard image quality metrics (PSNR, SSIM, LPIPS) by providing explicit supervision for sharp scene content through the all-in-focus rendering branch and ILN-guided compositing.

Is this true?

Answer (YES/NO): YES